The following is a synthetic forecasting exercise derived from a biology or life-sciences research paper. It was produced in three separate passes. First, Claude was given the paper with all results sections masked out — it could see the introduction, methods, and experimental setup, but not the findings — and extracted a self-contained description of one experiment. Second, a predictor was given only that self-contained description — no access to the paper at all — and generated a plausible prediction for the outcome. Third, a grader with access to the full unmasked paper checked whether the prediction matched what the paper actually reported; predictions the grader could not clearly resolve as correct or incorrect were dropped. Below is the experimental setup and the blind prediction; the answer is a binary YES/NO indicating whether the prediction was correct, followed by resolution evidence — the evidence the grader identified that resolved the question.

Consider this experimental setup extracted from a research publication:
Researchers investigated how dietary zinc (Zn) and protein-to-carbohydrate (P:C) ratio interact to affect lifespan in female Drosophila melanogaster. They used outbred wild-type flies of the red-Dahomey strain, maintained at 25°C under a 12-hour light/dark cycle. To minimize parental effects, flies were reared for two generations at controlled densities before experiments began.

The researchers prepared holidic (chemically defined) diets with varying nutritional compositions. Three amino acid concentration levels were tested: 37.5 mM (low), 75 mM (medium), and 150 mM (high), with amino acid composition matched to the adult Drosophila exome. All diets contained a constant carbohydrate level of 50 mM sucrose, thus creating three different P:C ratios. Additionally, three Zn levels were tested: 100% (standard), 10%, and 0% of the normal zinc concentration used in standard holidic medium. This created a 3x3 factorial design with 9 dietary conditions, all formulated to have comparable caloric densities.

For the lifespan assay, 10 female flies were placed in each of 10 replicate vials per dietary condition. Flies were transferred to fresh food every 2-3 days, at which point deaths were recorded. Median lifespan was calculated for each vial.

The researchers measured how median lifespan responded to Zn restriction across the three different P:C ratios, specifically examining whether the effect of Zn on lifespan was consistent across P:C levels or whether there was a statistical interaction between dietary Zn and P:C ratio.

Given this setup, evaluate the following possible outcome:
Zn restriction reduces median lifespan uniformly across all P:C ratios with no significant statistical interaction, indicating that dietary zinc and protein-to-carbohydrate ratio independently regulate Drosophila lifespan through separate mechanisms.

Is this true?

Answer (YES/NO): NO